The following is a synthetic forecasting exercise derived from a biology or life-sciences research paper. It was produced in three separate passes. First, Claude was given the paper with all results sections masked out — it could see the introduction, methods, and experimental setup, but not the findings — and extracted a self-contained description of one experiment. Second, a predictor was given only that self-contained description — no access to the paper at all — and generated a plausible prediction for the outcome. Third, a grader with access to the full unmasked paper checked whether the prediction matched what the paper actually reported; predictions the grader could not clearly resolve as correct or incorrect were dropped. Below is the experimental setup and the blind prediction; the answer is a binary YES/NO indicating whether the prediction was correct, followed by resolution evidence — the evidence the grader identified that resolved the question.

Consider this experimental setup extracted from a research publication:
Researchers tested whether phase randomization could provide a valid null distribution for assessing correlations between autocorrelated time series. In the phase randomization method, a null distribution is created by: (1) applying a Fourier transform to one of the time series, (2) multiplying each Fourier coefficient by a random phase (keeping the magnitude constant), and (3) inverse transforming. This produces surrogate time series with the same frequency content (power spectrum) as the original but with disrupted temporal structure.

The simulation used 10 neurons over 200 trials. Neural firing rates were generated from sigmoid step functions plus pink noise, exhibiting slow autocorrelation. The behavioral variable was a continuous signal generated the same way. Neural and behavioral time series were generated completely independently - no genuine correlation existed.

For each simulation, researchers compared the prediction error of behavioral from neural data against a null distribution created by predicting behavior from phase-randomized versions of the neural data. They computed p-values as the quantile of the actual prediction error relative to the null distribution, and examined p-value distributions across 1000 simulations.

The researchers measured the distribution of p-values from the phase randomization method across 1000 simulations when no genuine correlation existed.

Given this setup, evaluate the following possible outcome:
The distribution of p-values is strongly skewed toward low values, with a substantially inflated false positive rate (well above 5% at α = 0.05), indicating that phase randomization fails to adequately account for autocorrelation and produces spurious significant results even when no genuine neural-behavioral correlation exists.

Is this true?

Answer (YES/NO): YES